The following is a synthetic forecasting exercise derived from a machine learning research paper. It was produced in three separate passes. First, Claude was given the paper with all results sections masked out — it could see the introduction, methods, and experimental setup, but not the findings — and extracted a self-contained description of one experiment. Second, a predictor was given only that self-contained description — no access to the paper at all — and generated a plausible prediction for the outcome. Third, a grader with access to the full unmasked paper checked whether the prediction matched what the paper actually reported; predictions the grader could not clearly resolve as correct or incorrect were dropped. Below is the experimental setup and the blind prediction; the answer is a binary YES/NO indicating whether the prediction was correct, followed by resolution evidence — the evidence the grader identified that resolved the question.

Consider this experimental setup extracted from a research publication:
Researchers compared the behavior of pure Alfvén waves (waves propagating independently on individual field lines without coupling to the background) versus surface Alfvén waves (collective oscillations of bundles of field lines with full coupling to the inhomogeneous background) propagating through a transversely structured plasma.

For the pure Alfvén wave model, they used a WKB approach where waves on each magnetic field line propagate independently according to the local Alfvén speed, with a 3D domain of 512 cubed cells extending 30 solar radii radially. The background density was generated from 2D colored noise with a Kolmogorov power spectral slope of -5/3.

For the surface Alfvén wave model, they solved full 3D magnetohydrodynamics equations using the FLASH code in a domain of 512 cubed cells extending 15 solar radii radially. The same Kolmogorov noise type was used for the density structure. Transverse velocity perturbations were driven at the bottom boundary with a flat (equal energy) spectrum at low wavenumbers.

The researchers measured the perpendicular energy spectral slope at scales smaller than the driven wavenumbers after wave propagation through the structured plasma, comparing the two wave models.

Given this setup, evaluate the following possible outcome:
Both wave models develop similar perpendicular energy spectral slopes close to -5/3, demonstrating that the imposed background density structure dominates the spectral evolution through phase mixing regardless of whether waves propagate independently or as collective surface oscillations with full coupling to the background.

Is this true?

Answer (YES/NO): NO